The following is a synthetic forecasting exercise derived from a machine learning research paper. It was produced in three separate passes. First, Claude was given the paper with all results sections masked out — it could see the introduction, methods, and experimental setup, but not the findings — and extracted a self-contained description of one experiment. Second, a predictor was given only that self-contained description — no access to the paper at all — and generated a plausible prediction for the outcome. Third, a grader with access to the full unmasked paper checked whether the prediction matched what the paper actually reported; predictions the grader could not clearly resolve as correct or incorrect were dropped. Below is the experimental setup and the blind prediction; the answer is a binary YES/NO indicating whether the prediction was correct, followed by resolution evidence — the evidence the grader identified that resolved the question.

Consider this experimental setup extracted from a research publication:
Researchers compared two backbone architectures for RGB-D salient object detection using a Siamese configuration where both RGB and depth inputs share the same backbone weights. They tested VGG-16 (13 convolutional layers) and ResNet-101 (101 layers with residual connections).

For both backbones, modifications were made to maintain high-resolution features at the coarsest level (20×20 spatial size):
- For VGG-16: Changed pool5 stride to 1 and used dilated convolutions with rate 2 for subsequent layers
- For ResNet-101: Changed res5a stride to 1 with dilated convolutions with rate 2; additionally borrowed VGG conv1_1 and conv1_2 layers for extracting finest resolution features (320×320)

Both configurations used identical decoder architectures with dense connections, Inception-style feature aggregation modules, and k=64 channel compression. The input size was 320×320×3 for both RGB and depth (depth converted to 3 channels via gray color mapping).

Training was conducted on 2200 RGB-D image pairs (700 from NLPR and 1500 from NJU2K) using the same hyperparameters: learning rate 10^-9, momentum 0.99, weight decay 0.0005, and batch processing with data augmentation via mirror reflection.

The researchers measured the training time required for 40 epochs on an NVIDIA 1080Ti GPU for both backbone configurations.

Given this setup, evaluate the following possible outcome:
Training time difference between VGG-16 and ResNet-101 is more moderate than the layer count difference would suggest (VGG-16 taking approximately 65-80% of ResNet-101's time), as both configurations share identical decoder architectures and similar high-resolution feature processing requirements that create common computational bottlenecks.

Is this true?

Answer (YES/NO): NO